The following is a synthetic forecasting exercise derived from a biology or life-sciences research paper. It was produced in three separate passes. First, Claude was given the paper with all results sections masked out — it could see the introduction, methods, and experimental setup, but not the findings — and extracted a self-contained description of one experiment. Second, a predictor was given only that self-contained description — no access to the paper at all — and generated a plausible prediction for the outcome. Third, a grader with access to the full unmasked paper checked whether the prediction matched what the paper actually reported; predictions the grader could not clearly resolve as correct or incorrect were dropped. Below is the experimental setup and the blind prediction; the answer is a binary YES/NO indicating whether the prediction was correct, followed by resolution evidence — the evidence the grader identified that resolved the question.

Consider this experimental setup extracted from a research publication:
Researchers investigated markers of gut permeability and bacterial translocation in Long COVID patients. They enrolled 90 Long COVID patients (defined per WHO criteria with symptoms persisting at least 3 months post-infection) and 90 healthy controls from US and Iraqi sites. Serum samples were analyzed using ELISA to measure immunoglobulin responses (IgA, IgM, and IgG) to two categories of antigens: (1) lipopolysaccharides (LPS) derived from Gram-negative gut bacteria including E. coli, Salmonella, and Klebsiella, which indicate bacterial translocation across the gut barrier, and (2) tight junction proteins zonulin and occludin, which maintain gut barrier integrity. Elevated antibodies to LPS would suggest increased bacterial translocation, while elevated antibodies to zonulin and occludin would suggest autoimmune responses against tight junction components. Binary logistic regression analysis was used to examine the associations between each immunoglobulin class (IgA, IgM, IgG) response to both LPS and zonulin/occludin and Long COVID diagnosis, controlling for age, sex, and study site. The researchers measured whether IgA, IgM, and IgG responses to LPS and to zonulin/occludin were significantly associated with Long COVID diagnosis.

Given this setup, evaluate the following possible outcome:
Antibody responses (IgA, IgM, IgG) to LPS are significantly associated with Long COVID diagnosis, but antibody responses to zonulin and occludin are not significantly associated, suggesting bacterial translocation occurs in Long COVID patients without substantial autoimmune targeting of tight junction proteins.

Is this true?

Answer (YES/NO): NO